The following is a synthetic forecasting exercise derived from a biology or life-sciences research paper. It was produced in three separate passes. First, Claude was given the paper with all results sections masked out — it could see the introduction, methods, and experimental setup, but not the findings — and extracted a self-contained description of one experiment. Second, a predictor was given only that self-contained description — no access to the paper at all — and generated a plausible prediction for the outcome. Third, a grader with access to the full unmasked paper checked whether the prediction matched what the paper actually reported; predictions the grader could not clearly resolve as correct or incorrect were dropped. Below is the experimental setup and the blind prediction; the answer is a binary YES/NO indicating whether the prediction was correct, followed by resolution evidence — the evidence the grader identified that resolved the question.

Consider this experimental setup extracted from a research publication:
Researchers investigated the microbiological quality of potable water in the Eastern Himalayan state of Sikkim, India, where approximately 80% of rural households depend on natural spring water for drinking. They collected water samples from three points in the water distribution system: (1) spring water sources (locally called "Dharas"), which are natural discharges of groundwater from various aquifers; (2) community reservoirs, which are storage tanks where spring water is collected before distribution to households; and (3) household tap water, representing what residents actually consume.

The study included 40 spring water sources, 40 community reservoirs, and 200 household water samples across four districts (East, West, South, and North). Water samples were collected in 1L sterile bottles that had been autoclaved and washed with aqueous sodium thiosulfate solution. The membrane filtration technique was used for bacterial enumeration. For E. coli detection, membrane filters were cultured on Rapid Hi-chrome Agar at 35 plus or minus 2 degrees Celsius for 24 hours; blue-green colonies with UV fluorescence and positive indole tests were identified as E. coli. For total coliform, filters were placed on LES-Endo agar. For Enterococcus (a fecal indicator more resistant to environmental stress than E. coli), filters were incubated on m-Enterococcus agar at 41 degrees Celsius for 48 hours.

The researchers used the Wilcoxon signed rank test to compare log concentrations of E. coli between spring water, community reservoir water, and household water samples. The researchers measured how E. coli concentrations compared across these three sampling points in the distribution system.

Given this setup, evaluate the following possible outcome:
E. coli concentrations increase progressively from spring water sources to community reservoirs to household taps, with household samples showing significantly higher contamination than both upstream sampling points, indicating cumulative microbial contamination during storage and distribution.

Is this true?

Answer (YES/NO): NO